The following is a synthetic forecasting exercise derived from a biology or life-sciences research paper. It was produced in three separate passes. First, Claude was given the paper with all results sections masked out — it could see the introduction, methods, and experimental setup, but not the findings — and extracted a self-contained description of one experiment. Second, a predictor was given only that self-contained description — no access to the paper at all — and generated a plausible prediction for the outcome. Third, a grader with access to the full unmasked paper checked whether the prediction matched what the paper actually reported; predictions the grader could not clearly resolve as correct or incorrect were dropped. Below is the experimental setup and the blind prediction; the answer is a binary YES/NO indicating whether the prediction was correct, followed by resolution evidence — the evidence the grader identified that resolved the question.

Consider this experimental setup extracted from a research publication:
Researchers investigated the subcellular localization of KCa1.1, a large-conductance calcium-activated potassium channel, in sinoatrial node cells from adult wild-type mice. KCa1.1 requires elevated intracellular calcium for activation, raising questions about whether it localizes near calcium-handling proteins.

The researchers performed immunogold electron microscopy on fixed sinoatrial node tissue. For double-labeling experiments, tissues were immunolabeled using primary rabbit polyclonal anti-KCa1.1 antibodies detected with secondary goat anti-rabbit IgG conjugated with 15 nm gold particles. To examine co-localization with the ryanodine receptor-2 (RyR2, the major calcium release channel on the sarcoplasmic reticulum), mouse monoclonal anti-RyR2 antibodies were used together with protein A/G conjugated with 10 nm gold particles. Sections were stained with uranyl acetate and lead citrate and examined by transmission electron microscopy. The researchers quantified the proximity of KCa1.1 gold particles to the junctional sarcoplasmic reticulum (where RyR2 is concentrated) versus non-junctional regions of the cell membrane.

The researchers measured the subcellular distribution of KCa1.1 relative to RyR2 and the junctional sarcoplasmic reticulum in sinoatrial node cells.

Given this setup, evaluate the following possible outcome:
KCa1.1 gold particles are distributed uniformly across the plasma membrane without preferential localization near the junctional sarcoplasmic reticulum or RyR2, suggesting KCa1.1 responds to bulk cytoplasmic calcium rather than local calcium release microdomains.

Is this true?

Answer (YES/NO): NO